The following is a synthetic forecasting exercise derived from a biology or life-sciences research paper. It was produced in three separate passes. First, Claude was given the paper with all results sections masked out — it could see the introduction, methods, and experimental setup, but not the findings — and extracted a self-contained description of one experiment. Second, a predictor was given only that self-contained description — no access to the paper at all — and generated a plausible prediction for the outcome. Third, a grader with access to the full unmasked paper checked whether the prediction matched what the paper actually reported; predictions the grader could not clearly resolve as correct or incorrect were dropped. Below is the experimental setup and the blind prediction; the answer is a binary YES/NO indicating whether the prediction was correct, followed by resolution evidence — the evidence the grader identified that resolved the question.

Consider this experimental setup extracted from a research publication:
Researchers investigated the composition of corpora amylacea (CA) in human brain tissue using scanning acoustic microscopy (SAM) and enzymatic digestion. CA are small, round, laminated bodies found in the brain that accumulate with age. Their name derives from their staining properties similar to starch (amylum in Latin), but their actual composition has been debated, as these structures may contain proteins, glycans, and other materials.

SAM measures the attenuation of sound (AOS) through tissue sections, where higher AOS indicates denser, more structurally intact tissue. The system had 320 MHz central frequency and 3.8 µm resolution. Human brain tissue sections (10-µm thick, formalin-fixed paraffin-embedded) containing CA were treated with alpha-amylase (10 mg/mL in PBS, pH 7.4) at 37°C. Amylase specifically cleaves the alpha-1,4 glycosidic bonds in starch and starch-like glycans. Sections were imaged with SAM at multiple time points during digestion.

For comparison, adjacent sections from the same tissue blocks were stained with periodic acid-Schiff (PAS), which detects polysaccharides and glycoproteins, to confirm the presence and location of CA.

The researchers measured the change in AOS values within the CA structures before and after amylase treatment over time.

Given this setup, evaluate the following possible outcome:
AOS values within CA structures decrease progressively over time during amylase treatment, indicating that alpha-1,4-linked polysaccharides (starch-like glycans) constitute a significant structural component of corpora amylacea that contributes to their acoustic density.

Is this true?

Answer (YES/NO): NO